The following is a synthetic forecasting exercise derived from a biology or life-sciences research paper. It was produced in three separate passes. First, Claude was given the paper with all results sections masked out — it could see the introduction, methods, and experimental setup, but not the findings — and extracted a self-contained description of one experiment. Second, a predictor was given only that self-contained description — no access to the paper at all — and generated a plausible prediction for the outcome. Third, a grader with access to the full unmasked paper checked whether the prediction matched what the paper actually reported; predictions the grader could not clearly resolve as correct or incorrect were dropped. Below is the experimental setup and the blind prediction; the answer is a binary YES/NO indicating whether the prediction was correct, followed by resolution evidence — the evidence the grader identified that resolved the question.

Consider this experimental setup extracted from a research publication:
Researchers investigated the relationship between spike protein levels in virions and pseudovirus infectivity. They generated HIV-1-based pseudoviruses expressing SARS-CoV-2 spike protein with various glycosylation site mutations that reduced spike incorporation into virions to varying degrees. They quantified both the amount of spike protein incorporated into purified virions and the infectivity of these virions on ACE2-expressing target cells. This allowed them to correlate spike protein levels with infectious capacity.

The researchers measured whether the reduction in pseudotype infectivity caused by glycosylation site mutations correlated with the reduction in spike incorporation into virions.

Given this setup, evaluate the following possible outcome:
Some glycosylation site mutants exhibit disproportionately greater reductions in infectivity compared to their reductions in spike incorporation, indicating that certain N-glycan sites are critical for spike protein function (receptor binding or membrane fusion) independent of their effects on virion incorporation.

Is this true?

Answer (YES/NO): YES